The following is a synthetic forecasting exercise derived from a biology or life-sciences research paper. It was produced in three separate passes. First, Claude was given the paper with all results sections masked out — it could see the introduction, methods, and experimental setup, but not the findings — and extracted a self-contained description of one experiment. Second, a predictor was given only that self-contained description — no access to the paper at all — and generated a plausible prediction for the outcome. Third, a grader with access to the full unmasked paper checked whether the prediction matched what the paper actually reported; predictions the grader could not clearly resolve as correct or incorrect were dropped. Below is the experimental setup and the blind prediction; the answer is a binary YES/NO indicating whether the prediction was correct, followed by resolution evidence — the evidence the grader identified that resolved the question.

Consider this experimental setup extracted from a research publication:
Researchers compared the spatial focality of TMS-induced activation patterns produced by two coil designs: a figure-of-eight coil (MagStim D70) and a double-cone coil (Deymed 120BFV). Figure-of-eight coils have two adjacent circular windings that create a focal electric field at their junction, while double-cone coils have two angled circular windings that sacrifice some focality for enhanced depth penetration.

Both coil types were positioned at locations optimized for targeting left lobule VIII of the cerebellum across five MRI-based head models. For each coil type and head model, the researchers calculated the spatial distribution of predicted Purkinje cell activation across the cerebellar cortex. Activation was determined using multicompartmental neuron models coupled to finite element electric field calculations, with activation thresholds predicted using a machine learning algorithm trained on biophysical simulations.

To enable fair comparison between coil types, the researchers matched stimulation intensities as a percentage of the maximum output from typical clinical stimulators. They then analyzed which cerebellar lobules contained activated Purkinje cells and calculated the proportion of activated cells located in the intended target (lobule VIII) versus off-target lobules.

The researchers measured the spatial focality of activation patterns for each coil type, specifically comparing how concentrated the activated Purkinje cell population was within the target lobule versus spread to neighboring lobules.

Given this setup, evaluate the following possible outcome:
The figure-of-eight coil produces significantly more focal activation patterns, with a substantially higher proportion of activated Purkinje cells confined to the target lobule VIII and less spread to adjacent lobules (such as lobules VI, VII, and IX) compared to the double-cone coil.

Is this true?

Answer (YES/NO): NO